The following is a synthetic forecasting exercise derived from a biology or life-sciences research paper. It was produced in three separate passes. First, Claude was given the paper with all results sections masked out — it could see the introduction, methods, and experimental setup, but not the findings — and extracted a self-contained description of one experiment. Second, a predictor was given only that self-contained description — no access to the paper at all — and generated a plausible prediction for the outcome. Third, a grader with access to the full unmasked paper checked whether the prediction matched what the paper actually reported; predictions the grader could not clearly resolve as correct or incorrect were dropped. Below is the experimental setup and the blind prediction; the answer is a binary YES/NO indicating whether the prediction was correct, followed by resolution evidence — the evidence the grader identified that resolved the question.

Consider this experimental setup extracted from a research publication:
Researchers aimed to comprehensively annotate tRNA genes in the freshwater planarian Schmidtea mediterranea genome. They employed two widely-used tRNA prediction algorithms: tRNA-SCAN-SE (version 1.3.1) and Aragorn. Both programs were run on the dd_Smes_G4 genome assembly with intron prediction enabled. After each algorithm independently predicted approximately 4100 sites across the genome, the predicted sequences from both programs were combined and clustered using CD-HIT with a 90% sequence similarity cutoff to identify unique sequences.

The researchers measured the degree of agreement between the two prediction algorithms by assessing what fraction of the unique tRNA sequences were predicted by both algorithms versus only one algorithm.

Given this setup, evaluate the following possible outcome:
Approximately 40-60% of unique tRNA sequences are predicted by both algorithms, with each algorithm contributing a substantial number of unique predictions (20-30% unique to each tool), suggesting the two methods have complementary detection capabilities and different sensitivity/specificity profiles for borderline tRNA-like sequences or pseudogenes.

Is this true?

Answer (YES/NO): NO